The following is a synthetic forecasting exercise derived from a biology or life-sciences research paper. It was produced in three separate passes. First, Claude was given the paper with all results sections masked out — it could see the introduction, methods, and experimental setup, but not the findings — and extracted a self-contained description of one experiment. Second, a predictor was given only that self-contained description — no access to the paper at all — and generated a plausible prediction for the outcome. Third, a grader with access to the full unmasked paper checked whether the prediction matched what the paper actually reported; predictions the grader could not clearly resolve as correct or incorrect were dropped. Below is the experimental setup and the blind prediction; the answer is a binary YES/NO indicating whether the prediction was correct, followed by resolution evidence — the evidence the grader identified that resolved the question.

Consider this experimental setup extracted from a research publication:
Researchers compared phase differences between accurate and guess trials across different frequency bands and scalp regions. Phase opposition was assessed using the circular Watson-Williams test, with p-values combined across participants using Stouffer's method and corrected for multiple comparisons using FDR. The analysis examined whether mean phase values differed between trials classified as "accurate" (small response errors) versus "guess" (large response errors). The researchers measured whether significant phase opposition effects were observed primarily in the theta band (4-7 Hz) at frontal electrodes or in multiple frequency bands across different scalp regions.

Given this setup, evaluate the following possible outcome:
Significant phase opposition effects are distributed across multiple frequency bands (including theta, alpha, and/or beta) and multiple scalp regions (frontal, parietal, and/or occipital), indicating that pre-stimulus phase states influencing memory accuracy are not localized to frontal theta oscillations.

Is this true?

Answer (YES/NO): NO